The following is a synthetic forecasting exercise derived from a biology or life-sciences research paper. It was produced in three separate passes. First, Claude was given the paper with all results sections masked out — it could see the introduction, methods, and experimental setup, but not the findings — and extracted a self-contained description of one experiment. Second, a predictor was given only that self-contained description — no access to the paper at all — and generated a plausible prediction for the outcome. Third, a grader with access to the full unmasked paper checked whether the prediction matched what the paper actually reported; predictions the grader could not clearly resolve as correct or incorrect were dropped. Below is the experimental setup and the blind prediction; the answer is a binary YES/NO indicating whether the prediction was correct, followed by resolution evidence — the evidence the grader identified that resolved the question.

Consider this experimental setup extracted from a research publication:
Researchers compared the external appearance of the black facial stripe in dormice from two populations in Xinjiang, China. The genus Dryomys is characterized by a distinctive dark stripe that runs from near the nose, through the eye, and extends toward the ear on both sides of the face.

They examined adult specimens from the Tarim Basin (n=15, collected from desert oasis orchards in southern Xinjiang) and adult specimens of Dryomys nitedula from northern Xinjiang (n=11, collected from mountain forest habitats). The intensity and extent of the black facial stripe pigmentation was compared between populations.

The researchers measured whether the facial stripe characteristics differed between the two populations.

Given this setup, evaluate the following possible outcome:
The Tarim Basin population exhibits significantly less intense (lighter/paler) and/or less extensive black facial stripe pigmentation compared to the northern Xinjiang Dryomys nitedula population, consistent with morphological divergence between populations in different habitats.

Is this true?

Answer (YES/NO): YES